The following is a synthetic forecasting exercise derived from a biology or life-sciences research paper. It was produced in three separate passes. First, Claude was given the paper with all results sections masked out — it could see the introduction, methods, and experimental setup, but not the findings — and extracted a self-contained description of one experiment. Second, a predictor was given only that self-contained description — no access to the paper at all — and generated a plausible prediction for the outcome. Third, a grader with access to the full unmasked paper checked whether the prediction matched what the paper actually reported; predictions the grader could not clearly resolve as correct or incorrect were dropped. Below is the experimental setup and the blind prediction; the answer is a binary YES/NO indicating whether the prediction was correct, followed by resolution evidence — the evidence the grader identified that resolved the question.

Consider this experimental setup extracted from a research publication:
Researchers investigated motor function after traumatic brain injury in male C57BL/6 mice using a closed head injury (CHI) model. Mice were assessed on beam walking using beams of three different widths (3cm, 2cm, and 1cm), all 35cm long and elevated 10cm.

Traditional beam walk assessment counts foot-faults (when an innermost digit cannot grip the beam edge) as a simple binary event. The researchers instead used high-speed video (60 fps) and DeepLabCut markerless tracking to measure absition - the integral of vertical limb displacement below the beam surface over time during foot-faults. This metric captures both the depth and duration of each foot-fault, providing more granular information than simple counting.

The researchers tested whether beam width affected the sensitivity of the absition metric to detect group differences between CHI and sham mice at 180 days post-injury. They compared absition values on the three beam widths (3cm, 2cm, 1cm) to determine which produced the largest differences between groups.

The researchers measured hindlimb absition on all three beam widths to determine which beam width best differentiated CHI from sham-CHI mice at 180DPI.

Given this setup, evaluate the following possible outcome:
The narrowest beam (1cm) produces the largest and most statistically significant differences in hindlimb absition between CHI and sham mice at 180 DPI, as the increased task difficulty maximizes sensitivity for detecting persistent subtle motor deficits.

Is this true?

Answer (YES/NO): YES